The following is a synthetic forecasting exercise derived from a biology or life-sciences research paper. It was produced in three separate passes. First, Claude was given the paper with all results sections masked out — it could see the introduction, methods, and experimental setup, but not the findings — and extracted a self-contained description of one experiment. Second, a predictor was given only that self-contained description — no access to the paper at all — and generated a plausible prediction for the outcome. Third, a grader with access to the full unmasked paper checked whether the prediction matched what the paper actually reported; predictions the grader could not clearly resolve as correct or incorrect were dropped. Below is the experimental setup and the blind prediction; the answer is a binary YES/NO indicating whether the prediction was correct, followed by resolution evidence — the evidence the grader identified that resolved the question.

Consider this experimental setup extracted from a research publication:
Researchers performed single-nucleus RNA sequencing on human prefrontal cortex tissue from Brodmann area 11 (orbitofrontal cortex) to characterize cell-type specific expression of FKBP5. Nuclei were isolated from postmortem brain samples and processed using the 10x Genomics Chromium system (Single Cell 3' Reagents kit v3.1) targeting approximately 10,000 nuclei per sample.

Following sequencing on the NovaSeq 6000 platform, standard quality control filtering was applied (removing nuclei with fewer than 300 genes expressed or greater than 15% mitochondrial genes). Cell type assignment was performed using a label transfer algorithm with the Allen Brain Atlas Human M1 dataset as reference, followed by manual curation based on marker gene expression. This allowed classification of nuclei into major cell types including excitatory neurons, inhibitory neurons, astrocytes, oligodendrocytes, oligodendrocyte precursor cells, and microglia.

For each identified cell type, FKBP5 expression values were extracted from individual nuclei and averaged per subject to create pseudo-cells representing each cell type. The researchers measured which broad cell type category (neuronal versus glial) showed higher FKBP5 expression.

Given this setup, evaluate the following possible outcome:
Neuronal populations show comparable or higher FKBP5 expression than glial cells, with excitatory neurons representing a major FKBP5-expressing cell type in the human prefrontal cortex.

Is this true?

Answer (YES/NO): YES